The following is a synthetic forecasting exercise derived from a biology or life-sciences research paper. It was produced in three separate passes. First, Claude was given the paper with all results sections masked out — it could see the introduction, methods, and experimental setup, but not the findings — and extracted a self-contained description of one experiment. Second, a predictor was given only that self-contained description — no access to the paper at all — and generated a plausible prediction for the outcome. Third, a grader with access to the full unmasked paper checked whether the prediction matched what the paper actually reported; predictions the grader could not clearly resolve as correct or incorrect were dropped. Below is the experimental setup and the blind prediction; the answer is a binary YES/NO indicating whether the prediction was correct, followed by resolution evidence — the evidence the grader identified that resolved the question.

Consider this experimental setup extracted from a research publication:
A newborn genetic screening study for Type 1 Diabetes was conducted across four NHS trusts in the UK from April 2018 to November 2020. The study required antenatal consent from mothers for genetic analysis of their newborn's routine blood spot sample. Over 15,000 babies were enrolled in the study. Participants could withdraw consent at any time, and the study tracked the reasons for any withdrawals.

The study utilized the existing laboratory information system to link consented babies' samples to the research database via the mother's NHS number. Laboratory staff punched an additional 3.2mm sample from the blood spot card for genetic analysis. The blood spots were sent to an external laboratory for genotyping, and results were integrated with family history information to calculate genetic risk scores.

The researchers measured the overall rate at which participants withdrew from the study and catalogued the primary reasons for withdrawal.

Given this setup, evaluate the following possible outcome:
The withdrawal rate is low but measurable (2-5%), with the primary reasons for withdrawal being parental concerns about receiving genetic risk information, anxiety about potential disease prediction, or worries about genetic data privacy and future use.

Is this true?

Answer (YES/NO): NO